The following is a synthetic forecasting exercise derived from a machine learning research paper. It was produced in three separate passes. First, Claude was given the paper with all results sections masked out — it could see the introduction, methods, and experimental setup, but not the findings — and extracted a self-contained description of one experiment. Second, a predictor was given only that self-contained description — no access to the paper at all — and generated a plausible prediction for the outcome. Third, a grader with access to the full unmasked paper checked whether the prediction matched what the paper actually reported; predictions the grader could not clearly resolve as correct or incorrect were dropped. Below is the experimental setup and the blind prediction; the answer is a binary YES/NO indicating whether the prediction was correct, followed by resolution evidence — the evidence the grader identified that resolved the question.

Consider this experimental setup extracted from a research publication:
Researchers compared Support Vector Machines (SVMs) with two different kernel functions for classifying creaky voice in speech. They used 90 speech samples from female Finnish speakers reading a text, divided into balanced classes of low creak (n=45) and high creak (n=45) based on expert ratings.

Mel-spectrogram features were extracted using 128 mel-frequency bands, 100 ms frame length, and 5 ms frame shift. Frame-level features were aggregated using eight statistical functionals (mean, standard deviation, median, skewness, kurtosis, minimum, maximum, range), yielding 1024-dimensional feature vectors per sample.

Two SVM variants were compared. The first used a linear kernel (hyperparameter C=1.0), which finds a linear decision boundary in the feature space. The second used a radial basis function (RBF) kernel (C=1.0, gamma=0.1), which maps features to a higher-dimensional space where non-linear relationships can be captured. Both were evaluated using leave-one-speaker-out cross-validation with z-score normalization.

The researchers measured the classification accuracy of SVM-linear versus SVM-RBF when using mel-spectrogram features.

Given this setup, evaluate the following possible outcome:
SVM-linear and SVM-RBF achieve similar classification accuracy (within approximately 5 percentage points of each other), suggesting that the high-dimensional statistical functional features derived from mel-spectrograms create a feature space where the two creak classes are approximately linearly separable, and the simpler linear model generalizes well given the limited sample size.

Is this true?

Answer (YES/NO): NO